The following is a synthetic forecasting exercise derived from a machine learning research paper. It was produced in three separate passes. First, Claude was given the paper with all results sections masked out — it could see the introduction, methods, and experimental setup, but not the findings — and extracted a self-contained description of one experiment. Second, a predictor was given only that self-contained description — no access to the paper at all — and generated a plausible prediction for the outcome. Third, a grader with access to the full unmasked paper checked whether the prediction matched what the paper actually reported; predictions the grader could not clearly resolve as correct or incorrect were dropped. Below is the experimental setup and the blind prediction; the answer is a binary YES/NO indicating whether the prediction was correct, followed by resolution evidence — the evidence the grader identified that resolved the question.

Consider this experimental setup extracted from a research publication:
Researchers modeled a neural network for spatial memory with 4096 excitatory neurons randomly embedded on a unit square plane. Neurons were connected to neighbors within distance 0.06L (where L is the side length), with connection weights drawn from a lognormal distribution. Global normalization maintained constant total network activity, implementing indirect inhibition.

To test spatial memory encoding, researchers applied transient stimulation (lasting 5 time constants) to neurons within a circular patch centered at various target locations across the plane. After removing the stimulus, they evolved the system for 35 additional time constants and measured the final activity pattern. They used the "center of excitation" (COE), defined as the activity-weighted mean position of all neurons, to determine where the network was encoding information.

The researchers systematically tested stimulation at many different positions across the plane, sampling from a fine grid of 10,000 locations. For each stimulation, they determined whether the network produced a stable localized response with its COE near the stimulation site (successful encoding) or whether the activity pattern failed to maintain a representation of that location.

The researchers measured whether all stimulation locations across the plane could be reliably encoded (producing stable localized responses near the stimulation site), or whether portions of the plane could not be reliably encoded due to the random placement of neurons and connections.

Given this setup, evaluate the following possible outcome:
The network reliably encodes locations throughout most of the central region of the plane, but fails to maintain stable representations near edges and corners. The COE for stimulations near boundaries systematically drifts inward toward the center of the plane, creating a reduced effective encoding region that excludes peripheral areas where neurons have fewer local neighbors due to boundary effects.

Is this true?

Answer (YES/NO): NO